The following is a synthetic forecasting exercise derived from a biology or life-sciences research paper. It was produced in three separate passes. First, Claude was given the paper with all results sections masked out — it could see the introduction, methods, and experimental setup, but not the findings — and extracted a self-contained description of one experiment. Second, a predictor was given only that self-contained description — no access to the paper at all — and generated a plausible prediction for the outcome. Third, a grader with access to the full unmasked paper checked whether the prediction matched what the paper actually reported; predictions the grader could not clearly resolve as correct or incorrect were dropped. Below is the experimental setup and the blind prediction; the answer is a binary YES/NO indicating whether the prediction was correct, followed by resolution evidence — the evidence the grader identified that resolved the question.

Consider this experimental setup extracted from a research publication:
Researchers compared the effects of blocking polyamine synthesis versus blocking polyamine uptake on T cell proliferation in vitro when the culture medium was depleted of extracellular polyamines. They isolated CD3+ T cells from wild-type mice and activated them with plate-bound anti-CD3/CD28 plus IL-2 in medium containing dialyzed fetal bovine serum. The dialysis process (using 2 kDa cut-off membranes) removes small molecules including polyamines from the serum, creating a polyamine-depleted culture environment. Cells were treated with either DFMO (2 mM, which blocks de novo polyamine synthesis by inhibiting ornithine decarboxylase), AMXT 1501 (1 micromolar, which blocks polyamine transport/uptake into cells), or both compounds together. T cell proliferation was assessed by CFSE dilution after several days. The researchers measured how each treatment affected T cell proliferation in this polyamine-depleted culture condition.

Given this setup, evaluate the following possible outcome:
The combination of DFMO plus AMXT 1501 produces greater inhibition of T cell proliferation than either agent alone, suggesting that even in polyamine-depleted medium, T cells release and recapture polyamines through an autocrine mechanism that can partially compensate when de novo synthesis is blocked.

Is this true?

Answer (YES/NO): NO